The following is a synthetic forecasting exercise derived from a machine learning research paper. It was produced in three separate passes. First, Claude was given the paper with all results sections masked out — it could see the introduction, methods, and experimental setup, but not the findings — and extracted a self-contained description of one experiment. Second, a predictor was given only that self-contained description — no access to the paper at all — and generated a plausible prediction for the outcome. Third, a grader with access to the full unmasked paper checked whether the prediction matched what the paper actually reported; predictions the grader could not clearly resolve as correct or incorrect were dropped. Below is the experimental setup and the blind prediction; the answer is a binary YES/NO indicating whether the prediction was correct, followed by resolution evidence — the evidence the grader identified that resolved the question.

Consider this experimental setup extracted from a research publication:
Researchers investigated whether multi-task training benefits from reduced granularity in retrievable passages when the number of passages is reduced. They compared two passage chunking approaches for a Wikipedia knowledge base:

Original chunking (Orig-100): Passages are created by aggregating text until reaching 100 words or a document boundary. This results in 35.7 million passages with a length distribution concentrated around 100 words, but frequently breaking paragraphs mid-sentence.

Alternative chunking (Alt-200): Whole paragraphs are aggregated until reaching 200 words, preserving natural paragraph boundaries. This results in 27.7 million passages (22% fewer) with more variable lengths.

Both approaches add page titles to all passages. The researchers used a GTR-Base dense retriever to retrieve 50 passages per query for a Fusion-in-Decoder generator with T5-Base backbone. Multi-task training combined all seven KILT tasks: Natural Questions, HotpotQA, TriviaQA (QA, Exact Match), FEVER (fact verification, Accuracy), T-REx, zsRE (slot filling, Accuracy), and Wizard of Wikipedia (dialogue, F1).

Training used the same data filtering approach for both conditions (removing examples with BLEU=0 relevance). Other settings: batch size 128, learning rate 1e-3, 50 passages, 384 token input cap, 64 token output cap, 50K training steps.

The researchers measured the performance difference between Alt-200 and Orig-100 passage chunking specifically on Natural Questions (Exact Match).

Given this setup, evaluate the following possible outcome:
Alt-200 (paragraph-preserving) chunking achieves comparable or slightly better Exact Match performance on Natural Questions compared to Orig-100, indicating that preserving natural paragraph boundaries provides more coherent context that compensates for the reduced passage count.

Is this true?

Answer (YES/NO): YES